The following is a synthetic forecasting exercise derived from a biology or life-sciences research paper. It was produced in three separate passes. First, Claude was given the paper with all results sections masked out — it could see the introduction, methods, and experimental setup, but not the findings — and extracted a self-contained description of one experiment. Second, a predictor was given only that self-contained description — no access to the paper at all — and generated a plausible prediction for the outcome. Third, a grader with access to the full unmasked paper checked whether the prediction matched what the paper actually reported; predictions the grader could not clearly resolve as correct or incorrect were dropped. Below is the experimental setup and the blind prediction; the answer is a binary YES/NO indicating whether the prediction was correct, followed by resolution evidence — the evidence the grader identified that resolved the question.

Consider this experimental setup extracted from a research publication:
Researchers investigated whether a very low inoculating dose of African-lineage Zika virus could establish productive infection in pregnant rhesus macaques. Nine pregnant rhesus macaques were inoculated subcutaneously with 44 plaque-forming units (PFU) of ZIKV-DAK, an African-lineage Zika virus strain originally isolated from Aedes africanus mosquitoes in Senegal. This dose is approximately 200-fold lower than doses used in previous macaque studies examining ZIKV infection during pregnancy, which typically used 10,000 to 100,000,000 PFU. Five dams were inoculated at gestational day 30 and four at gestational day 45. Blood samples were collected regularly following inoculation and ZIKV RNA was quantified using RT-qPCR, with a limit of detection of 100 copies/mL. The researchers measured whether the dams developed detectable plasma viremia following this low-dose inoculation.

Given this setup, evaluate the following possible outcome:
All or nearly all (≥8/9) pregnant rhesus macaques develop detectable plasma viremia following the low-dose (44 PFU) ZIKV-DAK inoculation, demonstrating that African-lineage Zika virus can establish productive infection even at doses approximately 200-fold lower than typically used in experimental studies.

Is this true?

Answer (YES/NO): YES